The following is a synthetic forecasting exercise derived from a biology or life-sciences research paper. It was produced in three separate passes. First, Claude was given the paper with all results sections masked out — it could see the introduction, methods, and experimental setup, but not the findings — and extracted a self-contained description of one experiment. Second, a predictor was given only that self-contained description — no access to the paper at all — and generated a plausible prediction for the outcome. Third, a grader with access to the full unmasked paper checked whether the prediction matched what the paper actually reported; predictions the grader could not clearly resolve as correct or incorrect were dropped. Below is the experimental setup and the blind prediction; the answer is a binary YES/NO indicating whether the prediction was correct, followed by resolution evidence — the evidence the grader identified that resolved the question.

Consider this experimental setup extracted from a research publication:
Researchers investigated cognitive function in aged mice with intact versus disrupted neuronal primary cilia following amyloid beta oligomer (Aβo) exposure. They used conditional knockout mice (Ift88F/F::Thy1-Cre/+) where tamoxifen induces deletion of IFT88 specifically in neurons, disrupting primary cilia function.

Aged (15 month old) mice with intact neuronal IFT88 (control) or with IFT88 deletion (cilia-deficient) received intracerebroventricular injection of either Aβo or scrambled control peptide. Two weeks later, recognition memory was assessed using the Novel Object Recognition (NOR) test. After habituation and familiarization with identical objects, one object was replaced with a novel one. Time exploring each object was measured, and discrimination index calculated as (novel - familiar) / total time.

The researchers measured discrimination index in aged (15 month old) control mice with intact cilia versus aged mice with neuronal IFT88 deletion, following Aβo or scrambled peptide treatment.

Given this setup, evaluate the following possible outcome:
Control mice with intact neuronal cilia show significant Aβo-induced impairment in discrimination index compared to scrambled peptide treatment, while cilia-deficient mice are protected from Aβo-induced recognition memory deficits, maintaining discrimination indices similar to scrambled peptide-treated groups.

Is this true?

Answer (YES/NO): YES